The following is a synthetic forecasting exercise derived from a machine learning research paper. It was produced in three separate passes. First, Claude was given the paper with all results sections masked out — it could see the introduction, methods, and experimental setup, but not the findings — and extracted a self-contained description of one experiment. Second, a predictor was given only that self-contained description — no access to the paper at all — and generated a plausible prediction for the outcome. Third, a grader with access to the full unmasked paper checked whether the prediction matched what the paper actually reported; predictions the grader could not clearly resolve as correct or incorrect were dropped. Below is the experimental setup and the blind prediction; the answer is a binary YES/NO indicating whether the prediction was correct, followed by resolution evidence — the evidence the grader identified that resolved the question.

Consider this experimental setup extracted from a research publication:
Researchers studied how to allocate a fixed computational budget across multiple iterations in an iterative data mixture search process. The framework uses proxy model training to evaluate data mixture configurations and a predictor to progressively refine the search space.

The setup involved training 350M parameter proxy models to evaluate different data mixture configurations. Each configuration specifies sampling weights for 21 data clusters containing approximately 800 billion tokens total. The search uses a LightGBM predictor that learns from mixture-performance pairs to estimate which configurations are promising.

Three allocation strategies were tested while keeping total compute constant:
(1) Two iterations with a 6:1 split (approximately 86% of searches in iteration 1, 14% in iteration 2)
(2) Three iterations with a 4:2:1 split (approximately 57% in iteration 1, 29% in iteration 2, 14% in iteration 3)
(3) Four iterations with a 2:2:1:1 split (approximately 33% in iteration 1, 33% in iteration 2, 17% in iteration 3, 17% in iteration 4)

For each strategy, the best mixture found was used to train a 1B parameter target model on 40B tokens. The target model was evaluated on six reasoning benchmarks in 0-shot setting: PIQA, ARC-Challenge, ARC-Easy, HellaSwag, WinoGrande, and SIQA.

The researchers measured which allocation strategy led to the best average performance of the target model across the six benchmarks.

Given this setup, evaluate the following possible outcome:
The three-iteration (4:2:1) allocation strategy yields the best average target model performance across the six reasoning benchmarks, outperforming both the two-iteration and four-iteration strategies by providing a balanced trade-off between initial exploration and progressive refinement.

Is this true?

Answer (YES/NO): YES